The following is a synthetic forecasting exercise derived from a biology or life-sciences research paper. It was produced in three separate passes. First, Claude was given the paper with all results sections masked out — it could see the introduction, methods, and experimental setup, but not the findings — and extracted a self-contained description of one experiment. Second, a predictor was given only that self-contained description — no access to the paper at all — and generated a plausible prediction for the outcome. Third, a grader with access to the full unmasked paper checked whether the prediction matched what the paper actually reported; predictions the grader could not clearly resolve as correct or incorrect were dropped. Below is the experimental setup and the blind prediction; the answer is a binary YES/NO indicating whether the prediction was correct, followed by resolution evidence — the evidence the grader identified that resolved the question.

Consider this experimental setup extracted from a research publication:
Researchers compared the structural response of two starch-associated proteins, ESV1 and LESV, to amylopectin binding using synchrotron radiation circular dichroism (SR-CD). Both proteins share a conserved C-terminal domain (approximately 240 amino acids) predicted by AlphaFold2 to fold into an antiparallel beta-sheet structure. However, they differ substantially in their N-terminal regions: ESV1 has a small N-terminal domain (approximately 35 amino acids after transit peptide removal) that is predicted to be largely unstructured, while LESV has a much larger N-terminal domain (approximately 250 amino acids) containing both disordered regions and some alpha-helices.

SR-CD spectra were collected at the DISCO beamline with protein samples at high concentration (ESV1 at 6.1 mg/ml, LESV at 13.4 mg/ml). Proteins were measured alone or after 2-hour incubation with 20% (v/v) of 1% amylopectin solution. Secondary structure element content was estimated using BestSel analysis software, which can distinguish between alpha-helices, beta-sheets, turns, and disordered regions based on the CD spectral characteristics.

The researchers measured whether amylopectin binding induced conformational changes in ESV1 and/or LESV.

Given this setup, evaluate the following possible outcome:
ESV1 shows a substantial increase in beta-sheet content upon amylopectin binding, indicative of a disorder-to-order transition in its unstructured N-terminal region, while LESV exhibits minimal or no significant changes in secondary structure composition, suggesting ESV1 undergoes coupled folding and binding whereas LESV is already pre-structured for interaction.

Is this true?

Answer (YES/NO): NO